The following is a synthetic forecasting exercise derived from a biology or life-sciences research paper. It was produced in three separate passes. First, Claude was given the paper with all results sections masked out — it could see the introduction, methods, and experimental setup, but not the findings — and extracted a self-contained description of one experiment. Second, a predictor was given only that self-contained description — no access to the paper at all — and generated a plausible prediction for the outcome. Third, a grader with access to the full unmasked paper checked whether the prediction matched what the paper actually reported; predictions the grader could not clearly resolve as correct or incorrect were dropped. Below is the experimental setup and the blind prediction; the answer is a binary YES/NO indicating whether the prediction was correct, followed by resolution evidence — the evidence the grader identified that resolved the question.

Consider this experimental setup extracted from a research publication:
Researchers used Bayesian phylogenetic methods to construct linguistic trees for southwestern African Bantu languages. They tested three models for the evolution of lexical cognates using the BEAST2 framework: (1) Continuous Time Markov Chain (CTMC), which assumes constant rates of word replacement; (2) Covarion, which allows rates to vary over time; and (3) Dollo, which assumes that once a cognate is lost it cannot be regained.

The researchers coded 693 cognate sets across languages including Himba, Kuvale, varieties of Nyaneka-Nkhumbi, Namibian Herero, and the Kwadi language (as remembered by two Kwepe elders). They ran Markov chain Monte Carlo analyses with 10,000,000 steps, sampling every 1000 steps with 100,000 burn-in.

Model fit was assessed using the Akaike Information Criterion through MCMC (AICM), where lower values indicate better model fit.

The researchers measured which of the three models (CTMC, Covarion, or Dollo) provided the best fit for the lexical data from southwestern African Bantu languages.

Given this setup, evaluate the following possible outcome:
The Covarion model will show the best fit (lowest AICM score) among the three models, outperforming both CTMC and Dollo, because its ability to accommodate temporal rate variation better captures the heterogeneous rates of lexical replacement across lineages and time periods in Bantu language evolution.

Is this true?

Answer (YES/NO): YES